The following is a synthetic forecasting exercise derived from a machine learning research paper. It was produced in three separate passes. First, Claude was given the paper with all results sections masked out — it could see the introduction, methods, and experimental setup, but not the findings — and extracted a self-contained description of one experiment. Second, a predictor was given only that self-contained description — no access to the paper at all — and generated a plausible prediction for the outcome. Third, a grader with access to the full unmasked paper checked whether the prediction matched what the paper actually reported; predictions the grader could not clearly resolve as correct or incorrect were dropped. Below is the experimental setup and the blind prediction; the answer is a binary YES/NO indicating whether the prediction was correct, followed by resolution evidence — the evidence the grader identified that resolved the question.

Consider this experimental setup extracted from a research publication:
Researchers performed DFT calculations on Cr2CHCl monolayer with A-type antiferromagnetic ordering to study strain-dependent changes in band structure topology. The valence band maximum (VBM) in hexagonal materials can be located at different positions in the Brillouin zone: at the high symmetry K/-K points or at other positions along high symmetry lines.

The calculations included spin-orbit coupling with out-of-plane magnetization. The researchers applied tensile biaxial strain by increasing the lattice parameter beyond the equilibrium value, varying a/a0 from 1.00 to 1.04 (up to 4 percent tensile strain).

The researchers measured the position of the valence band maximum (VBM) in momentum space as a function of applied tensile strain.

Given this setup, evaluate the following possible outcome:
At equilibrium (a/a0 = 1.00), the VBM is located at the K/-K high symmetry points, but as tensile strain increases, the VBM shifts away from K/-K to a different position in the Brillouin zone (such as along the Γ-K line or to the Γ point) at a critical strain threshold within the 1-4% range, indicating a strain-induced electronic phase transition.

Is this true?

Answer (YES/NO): NO